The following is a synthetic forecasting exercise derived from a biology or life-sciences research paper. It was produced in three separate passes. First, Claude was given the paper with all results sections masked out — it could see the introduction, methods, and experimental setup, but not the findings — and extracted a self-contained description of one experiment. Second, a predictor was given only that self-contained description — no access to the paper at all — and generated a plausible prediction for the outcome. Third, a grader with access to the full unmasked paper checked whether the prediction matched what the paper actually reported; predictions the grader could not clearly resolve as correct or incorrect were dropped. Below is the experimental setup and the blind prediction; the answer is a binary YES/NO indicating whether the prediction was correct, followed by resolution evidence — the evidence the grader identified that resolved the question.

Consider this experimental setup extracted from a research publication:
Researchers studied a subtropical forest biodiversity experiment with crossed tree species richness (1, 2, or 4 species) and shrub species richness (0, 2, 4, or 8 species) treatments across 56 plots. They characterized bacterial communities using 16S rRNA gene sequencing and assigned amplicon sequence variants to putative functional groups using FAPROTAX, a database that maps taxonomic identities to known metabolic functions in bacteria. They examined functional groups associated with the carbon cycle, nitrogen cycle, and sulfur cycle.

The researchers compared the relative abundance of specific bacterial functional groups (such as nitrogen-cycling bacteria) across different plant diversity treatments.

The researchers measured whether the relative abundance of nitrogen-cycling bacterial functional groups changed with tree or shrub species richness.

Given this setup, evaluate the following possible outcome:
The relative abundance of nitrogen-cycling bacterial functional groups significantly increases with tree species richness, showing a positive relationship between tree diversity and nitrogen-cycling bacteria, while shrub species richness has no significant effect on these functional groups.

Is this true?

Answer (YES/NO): NO